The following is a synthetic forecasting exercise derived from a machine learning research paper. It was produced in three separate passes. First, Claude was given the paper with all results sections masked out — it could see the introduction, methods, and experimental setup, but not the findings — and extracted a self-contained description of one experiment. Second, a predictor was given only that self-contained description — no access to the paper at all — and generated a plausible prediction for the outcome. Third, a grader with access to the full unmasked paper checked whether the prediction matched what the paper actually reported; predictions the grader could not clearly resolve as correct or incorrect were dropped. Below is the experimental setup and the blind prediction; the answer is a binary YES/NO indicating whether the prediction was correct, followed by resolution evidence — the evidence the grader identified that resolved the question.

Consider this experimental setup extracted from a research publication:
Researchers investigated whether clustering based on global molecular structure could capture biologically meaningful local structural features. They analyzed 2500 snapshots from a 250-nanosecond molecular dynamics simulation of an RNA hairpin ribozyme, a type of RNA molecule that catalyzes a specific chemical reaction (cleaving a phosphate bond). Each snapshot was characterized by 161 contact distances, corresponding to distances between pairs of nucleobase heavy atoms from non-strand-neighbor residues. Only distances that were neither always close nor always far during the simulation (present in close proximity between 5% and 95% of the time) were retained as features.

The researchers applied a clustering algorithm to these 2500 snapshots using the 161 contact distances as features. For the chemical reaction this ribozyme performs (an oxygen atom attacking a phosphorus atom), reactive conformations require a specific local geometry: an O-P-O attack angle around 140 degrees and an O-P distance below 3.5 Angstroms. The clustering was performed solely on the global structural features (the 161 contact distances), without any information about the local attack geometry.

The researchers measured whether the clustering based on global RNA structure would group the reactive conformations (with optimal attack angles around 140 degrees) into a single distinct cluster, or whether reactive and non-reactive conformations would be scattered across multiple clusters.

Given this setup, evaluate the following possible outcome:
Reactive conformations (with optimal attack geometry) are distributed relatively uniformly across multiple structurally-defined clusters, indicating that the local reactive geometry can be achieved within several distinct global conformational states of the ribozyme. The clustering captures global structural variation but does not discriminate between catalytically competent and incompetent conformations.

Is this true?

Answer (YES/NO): NO